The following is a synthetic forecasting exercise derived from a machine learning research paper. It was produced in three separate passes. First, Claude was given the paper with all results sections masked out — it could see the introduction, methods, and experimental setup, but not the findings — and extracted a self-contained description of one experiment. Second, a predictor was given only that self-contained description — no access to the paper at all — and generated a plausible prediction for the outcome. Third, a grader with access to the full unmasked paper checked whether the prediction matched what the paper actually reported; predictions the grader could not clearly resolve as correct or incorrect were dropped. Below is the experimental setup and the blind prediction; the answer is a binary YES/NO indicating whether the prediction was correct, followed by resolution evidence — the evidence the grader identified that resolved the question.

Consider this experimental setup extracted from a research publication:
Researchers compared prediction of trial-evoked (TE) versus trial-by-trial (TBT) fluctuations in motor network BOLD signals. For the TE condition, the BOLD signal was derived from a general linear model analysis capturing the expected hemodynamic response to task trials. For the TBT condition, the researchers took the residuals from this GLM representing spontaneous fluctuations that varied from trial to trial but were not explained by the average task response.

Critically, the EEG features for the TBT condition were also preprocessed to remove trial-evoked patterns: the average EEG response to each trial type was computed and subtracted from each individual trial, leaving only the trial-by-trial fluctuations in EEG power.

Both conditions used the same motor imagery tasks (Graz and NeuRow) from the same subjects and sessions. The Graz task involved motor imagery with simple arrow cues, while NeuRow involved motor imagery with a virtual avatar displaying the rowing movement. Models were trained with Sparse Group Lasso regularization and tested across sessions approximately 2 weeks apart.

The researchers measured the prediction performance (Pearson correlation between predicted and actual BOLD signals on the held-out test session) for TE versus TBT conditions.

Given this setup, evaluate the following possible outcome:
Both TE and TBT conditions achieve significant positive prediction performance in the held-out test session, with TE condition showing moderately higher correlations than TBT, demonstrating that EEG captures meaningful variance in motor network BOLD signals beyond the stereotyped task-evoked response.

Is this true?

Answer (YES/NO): YES